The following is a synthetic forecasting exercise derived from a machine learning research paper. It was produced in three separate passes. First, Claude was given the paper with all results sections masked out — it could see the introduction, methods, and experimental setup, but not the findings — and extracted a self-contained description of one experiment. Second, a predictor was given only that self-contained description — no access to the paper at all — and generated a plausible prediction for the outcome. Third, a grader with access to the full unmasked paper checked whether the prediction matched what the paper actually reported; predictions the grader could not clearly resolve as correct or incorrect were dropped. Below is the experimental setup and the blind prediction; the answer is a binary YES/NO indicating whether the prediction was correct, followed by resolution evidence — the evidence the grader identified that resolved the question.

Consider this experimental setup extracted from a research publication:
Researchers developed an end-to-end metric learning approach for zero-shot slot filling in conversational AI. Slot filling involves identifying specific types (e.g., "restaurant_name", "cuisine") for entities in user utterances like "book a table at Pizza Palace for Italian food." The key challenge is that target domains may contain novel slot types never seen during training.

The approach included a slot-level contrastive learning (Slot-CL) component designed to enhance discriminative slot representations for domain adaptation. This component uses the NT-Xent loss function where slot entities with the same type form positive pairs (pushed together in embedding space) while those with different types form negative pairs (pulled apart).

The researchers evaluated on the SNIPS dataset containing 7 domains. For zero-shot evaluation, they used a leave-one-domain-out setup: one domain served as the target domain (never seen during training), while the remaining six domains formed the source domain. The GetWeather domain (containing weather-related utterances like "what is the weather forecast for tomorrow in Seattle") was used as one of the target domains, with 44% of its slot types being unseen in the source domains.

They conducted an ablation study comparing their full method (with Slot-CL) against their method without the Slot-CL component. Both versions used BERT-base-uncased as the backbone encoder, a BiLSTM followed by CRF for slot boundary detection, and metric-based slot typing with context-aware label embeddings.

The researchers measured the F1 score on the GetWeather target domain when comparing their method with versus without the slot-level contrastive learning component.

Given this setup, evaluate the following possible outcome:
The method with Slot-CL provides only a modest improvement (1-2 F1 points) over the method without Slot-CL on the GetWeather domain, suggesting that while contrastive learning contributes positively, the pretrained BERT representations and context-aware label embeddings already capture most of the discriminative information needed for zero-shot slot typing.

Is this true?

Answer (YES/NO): NO